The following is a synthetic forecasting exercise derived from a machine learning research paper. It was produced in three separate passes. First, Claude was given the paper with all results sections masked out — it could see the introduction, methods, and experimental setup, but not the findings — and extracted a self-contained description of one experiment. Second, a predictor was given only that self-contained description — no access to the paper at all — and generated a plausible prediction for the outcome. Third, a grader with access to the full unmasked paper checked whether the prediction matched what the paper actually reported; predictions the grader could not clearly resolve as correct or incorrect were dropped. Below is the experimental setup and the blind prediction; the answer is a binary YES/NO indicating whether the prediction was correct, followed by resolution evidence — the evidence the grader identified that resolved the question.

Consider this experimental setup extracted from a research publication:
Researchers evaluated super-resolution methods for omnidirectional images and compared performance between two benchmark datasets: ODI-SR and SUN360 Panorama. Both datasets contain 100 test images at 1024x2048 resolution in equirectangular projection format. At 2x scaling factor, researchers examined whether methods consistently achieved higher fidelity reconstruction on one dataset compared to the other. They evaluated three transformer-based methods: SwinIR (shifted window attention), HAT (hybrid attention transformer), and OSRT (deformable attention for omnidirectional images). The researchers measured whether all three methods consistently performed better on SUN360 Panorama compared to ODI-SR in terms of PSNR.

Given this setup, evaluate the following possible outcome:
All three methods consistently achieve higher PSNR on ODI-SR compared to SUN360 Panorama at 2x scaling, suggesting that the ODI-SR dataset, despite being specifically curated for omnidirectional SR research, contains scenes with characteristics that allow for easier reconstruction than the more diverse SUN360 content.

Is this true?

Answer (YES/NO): NO